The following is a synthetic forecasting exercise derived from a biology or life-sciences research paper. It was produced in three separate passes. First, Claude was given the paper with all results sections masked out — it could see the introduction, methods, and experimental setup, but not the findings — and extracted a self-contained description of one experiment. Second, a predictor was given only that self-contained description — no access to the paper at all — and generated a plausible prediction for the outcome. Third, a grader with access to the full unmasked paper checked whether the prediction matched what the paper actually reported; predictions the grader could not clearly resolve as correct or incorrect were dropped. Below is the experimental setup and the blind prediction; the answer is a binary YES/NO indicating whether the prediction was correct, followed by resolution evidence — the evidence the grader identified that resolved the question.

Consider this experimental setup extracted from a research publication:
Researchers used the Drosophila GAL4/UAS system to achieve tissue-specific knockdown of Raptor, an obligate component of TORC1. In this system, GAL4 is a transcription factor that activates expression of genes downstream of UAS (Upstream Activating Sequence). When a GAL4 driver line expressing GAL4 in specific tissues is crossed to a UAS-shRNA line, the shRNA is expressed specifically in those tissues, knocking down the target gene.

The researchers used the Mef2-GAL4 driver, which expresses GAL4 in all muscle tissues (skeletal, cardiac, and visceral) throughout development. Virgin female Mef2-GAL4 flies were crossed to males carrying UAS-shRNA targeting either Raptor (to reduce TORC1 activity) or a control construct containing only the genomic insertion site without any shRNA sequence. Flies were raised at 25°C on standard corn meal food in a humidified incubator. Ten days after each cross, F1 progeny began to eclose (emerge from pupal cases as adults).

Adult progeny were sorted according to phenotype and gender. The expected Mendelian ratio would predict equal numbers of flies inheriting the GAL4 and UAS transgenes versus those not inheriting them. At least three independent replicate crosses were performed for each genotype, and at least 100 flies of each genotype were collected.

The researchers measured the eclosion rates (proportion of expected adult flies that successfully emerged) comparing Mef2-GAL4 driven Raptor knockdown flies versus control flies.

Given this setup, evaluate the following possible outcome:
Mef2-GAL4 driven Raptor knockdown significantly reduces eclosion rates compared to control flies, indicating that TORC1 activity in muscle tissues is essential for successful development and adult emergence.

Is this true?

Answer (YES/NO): YES